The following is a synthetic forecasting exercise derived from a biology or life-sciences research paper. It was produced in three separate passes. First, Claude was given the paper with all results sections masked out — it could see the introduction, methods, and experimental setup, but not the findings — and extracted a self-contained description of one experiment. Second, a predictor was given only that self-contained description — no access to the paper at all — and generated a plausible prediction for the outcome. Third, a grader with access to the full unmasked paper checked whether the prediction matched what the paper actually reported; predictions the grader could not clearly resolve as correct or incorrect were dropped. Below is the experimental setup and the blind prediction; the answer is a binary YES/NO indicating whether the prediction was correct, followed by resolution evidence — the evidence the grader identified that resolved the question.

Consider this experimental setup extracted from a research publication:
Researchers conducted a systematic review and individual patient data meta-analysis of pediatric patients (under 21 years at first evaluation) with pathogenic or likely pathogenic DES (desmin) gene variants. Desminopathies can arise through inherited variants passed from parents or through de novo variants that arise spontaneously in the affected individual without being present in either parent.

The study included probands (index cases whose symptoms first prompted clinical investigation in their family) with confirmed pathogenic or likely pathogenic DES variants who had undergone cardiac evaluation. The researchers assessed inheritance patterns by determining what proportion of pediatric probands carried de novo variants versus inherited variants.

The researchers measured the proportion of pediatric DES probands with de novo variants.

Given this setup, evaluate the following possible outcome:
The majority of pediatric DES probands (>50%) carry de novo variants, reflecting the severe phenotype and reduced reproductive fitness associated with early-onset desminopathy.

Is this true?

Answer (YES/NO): NO